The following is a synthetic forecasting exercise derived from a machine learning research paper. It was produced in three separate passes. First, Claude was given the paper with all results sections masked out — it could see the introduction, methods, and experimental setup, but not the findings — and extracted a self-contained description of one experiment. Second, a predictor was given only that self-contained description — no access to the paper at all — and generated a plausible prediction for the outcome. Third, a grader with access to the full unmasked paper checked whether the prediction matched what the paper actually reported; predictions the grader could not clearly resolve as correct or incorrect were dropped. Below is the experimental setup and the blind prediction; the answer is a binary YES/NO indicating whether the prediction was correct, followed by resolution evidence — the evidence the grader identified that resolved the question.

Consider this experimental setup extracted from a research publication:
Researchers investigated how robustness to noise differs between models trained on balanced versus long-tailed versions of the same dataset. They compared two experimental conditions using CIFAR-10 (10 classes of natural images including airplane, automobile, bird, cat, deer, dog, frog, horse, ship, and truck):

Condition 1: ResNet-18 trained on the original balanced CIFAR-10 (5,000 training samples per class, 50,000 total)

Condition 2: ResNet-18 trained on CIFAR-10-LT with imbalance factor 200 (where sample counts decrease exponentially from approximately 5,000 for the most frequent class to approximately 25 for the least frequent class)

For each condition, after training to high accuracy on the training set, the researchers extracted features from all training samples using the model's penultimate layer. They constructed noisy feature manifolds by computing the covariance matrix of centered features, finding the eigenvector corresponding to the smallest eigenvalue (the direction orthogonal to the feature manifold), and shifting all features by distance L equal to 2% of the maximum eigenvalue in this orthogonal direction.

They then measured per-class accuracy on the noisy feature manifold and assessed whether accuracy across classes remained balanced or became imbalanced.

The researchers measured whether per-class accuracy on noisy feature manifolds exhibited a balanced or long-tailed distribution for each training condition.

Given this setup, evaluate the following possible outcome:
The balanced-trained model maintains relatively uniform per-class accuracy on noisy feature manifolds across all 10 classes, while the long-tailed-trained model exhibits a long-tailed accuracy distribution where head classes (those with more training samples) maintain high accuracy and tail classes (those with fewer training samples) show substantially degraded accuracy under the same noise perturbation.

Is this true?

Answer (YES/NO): YES